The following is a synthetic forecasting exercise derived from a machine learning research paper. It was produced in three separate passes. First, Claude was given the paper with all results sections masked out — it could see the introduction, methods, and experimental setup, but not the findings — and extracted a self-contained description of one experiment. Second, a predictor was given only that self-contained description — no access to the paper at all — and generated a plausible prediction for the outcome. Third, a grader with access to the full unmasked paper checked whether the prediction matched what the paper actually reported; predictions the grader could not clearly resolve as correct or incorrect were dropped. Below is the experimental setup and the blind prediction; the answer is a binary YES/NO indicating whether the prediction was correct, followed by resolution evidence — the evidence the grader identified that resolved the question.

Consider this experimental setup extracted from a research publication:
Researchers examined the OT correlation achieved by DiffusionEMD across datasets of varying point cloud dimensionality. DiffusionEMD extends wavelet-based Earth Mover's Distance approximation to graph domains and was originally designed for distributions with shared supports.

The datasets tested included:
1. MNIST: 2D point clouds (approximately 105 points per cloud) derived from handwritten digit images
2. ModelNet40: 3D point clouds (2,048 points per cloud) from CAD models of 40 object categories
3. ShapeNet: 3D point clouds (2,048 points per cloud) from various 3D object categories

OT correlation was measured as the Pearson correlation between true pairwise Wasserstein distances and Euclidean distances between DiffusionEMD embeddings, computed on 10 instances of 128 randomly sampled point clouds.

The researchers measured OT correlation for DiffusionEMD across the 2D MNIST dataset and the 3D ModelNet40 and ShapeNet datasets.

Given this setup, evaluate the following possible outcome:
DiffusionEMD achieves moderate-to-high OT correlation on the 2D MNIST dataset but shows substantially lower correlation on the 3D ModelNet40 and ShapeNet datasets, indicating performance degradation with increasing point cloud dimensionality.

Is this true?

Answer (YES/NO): NO